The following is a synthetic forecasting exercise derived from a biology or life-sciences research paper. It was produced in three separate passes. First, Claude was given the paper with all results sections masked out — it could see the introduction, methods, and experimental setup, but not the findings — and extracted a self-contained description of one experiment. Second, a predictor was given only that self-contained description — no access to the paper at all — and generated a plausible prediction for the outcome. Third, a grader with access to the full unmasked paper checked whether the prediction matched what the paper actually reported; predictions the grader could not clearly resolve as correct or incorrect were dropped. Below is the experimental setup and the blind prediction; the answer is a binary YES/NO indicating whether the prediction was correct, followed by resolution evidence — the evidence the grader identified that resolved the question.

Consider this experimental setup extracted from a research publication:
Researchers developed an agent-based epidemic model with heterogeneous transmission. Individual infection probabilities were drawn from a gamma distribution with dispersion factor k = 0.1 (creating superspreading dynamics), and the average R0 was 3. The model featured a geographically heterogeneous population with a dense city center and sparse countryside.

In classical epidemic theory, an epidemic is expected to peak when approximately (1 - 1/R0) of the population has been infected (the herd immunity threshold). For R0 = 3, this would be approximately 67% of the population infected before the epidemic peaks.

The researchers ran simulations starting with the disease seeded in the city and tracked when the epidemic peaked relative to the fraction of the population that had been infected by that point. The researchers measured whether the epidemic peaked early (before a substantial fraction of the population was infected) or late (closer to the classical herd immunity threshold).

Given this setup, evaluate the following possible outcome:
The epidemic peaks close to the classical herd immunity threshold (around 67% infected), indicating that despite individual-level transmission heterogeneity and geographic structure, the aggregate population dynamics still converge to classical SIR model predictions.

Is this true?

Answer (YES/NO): NO